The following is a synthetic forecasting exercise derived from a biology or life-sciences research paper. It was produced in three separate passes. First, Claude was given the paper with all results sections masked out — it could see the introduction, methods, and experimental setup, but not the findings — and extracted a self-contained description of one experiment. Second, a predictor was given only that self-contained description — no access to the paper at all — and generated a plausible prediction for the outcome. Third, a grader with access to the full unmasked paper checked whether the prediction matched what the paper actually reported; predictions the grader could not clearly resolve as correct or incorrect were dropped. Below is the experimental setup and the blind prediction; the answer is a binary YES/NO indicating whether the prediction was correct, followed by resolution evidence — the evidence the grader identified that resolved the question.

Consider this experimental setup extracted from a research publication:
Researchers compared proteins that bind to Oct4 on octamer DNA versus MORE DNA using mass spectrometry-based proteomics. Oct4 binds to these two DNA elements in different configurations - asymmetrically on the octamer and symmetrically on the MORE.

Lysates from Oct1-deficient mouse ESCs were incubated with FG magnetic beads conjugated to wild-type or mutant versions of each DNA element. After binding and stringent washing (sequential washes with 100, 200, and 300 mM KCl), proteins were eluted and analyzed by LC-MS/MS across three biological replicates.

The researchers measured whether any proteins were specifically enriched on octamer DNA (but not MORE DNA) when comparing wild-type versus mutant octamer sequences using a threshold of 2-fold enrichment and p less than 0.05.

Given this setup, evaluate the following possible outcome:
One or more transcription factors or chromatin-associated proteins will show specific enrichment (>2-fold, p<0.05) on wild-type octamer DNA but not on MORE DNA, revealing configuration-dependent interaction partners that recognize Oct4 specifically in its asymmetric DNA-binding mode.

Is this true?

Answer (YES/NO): YES